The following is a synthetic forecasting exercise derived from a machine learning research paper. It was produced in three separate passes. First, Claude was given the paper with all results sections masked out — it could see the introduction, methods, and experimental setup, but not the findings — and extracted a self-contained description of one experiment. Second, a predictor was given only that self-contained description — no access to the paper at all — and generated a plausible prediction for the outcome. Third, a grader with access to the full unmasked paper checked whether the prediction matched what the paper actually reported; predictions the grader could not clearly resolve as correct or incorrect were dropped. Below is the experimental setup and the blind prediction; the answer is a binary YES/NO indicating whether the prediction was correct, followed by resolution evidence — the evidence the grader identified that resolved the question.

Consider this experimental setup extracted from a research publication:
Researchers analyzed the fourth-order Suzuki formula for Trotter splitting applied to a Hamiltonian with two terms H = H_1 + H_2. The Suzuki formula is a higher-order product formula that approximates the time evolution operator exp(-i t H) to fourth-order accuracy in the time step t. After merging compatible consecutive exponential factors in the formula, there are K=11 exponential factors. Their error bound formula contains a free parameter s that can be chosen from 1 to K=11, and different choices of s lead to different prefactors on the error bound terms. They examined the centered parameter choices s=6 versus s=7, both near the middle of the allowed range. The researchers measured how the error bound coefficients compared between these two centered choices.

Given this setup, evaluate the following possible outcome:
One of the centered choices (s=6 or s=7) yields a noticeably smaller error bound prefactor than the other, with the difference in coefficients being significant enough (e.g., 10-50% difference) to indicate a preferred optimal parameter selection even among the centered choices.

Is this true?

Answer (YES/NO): NO